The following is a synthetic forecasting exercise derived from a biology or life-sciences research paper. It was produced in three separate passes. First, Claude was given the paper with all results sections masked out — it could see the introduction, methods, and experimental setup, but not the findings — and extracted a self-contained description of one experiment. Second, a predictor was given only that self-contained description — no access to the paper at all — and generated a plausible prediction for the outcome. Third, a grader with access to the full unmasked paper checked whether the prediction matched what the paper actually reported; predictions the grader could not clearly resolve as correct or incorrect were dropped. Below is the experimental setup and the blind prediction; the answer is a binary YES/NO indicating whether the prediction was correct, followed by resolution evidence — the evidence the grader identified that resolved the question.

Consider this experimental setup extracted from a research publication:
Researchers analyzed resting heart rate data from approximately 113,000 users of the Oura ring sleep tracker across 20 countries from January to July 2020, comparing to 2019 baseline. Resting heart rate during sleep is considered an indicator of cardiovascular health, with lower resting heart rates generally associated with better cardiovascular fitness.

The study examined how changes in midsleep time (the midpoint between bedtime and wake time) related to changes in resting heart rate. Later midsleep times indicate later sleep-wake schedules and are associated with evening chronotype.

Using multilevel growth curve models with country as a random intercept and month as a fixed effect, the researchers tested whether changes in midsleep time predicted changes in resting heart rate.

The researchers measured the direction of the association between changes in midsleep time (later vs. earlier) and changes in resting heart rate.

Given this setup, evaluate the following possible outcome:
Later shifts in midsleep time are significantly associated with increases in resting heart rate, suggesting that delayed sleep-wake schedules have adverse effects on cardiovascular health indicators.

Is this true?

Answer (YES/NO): NO